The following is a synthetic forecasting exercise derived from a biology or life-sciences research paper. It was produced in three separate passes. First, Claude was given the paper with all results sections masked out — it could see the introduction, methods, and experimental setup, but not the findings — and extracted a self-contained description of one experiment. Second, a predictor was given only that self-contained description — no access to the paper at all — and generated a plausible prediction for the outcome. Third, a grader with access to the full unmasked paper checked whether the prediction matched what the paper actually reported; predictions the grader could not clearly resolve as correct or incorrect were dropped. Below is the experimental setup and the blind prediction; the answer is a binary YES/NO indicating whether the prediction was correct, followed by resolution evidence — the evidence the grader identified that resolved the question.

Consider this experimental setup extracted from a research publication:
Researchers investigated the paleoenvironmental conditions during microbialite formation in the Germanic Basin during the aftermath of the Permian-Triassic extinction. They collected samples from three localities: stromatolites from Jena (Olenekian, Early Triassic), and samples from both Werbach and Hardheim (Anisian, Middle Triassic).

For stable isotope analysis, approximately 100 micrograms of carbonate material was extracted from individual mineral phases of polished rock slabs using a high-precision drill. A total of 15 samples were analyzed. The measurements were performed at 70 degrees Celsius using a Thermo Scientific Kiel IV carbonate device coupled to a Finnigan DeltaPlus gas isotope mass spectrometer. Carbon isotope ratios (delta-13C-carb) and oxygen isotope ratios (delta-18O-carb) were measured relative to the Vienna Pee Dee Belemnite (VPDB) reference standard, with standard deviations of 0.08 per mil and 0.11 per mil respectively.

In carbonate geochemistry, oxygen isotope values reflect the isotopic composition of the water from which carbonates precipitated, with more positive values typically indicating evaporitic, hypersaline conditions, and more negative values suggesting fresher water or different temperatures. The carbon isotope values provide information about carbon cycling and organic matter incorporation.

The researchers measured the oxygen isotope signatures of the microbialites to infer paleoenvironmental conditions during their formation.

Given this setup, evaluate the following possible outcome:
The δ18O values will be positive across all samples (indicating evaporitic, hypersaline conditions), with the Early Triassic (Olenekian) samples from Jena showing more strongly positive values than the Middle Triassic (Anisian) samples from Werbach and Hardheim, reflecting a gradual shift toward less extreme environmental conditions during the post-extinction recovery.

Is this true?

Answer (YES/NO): NO